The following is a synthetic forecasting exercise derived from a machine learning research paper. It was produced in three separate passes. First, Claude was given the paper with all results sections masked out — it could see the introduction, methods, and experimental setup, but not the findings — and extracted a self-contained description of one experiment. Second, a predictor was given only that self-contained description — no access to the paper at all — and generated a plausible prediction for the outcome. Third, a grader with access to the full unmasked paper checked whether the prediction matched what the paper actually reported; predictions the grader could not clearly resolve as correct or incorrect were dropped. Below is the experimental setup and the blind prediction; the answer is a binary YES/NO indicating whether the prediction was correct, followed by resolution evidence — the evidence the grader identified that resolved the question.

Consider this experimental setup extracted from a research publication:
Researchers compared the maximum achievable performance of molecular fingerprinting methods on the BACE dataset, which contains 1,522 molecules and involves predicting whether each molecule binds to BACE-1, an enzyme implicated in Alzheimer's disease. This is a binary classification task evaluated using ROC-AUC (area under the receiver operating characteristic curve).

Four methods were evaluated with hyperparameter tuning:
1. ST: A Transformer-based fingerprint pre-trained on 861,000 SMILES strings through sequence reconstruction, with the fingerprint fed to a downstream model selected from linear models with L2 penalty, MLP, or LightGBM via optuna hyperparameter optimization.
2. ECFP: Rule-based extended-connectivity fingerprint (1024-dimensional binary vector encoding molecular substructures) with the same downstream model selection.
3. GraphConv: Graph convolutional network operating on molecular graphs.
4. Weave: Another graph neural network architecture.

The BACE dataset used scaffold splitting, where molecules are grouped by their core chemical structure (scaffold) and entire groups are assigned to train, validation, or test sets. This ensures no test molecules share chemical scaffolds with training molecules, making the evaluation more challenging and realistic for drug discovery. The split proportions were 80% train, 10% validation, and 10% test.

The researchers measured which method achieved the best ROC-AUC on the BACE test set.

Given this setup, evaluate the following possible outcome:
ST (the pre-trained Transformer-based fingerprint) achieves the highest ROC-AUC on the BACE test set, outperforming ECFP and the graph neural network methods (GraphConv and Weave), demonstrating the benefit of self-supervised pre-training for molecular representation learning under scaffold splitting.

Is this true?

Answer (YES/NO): NO